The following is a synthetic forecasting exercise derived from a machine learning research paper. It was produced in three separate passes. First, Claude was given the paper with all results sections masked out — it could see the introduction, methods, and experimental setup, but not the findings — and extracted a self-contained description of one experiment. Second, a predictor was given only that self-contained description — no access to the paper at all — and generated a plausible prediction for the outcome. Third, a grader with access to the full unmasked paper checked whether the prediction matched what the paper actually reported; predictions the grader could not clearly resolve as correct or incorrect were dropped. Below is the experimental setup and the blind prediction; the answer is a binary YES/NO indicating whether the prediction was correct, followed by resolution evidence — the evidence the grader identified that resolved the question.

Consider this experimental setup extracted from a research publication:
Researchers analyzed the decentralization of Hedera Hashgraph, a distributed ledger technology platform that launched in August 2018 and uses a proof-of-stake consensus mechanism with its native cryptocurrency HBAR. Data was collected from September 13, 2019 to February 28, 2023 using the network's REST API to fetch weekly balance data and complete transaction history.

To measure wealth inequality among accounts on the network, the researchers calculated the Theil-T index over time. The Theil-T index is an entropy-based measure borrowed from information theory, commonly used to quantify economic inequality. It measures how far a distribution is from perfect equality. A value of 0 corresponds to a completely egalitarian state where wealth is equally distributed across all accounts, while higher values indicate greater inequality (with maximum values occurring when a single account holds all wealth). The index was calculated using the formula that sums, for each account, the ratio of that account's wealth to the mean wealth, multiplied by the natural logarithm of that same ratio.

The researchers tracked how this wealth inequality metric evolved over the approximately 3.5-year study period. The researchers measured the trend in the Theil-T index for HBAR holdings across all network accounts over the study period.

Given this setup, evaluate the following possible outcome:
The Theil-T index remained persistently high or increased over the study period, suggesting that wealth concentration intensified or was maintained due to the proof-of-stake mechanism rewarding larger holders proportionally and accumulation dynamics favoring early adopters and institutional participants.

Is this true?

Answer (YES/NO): NO